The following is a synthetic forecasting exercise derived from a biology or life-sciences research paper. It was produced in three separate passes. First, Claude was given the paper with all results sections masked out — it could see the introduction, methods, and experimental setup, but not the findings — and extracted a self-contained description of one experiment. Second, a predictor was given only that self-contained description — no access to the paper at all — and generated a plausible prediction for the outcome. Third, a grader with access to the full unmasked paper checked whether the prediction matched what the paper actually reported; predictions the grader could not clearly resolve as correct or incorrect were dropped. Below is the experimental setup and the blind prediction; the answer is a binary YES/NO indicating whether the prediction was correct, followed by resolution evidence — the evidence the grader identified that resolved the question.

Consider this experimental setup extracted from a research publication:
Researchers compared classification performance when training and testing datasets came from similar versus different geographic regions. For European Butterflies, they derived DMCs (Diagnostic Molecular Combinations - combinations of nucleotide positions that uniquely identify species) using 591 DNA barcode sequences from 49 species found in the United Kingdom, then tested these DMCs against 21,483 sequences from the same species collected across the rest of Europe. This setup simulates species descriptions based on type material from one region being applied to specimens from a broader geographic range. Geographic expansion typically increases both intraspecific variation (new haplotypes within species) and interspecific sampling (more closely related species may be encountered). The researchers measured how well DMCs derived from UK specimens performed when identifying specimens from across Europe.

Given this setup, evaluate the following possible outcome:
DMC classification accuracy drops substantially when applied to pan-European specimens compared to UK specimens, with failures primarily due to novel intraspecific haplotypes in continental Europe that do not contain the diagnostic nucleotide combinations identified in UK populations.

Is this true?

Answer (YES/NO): NO